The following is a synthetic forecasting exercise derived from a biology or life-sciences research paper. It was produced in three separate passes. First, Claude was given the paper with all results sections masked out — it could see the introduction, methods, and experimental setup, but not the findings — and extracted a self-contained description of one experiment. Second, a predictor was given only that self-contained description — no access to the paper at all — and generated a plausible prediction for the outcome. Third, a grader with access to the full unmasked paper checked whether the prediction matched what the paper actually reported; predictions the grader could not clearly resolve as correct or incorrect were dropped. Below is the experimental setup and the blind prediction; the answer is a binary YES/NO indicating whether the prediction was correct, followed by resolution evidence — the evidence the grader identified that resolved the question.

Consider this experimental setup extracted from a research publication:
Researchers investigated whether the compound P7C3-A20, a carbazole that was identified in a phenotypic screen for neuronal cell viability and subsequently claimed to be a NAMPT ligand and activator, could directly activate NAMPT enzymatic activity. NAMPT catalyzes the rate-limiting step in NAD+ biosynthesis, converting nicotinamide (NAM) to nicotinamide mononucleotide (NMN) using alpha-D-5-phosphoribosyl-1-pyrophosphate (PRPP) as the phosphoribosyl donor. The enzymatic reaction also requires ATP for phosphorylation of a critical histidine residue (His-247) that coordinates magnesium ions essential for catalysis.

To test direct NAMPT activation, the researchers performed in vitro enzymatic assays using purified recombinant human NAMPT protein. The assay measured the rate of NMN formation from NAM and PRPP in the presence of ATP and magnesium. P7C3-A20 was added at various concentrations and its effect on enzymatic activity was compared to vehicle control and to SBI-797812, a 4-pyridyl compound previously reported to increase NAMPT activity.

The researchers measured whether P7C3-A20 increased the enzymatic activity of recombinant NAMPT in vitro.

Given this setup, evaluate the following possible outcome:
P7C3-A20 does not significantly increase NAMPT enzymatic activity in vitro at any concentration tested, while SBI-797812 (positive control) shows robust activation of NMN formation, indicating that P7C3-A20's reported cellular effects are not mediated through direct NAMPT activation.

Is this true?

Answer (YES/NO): YES